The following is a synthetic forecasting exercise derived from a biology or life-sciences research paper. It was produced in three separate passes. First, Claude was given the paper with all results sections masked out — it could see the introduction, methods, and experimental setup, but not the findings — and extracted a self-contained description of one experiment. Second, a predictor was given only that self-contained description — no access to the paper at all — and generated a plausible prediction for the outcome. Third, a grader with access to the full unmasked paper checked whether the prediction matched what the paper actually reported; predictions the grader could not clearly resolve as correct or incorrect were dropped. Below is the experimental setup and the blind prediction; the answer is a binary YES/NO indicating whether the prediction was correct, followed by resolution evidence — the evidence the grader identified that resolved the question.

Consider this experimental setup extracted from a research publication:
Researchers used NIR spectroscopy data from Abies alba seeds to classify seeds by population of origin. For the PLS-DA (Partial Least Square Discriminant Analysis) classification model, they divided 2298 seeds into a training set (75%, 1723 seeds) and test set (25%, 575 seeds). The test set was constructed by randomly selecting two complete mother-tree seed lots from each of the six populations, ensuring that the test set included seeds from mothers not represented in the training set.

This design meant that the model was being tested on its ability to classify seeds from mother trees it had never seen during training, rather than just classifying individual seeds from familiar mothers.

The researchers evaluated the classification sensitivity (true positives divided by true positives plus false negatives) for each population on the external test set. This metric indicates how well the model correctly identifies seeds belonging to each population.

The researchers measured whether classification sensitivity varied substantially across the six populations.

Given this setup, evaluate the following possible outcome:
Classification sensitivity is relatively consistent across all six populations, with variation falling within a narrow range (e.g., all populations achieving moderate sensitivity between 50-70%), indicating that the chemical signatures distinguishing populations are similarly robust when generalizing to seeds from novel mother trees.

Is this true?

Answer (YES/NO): NO